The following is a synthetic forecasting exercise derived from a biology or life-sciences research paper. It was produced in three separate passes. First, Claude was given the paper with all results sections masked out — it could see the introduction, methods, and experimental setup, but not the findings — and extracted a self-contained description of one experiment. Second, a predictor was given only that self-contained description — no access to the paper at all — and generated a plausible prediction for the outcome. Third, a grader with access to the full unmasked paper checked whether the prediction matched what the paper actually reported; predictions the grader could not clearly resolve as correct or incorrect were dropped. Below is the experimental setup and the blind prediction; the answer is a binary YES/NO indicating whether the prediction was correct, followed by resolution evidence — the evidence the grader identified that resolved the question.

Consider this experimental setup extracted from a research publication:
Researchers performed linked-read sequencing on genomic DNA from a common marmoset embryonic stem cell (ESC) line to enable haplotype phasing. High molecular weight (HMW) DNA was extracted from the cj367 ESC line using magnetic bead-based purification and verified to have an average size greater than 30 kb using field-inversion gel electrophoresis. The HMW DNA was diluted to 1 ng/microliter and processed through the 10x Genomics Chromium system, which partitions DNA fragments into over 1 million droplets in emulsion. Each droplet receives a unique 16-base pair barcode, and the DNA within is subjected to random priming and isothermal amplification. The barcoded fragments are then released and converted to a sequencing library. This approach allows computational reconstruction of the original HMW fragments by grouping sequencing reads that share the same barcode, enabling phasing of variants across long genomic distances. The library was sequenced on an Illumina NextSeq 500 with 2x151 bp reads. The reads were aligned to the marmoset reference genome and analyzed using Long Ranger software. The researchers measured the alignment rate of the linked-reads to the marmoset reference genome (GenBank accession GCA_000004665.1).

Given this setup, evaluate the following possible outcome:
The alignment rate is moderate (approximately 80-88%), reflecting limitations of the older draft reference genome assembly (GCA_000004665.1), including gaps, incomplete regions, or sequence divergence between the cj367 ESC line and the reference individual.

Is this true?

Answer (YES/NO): YES